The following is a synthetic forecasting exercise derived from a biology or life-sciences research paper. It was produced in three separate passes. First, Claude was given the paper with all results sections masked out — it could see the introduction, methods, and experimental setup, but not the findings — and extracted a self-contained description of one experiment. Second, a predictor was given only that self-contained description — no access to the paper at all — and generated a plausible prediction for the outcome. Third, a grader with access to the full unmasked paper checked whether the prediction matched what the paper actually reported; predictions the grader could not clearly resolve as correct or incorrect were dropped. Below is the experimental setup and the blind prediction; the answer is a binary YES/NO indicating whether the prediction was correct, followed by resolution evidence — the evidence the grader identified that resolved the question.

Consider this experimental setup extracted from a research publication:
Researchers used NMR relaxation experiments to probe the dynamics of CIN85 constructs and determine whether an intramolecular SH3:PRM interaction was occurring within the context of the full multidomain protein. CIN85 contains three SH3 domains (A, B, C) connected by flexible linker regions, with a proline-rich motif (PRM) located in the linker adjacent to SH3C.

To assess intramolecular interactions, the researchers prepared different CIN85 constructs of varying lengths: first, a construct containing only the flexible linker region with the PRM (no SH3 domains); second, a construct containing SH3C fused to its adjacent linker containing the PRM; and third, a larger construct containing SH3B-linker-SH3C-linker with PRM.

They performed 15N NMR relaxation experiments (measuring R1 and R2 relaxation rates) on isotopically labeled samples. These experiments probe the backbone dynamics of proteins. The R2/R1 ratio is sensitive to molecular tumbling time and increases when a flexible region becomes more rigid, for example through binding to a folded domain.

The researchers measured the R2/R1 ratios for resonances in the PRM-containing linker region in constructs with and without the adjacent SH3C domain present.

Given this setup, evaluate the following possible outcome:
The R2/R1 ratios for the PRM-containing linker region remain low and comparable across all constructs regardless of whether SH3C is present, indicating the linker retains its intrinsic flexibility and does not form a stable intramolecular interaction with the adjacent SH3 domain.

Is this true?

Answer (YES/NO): NO